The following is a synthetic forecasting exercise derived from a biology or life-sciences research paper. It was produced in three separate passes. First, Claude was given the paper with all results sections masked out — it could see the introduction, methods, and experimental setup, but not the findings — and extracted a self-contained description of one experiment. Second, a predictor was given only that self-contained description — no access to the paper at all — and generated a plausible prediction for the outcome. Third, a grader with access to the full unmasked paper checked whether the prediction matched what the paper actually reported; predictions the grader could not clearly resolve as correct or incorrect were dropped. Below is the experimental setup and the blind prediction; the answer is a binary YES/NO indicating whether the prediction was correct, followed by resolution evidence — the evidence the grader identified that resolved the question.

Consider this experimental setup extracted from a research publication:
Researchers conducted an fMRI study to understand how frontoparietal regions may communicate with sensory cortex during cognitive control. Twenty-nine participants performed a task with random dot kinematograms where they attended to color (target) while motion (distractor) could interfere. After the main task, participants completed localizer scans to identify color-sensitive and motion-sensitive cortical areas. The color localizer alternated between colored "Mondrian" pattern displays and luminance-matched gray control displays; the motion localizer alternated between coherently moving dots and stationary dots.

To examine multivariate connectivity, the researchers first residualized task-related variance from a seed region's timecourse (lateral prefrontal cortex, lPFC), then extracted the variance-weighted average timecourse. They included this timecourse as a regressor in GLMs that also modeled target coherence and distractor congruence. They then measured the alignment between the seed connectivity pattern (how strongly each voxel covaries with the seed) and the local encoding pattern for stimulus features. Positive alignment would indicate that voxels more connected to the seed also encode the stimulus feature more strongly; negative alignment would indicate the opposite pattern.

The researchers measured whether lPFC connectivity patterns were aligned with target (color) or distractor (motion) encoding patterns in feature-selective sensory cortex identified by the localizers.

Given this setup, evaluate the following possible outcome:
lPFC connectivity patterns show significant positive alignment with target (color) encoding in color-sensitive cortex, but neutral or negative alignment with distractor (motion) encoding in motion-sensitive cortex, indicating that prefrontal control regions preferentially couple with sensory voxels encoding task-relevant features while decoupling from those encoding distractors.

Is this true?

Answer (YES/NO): NO